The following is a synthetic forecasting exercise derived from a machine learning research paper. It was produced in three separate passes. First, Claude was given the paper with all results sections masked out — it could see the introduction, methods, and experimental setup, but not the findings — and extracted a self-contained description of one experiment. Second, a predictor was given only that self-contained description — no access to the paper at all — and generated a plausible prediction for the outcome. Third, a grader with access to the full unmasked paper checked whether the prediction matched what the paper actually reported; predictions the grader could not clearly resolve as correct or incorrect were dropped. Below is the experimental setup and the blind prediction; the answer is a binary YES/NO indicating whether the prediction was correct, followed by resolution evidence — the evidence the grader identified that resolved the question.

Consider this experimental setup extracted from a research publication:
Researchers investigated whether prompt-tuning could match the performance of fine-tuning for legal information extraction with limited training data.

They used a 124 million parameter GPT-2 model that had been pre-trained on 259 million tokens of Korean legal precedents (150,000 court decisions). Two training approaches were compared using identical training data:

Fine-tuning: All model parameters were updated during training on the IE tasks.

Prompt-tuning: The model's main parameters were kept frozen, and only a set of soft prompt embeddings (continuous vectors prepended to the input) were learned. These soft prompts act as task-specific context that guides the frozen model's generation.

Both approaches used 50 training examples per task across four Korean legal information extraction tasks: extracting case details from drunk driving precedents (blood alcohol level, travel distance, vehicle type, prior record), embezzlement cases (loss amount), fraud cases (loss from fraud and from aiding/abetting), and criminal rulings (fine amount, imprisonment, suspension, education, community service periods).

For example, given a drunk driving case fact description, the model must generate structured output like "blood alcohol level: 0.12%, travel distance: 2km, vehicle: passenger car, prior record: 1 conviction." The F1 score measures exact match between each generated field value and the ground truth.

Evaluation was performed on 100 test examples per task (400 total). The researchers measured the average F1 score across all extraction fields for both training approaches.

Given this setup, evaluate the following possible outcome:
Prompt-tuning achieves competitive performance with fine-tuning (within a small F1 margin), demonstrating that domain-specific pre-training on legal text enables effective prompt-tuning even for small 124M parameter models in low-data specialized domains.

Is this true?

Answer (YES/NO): YES